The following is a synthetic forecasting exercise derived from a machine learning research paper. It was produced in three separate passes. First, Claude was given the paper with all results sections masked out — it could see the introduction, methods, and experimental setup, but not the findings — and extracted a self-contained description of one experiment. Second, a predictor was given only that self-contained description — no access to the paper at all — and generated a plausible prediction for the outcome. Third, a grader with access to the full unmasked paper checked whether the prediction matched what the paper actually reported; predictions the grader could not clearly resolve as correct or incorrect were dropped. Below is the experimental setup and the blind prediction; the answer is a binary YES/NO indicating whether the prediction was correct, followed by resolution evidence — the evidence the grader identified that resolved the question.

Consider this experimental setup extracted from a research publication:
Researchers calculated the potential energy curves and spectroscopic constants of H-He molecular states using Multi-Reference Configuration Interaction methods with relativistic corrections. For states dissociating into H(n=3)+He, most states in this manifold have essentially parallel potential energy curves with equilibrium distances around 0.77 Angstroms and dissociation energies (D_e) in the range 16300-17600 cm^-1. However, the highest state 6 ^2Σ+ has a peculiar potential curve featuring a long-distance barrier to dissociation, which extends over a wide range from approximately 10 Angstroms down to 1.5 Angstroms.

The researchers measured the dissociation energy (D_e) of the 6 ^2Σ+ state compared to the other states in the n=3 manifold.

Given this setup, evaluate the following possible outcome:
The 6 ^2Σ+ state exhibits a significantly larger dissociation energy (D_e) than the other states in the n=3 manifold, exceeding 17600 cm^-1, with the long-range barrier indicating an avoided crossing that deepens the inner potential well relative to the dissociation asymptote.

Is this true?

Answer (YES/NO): NO